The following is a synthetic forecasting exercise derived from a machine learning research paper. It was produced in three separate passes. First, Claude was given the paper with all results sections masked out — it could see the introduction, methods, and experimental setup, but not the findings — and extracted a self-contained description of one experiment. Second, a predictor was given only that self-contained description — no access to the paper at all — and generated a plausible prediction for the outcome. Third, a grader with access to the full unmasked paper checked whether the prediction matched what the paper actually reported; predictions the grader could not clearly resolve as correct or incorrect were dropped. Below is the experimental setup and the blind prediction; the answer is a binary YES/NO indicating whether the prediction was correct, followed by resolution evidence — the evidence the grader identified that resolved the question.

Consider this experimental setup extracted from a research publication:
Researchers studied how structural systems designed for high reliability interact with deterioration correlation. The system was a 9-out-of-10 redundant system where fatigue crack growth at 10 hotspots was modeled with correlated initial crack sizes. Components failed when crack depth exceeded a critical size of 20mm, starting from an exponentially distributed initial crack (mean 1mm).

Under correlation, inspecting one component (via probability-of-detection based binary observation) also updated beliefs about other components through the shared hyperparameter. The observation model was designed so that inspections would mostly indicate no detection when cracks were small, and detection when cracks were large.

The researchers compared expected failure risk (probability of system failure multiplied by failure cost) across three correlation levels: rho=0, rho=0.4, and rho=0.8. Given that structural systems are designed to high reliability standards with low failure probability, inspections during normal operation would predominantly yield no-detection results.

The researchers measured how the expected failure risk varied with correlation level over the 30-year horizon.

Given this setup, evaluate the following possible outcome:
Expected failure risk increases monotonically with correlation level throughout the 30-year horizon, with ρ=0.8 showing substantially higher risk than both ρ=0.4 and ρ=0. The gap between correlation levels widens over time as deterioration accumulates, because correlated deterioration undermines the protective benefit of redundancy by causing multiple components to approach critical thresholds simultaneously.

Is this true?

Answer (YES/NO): NO